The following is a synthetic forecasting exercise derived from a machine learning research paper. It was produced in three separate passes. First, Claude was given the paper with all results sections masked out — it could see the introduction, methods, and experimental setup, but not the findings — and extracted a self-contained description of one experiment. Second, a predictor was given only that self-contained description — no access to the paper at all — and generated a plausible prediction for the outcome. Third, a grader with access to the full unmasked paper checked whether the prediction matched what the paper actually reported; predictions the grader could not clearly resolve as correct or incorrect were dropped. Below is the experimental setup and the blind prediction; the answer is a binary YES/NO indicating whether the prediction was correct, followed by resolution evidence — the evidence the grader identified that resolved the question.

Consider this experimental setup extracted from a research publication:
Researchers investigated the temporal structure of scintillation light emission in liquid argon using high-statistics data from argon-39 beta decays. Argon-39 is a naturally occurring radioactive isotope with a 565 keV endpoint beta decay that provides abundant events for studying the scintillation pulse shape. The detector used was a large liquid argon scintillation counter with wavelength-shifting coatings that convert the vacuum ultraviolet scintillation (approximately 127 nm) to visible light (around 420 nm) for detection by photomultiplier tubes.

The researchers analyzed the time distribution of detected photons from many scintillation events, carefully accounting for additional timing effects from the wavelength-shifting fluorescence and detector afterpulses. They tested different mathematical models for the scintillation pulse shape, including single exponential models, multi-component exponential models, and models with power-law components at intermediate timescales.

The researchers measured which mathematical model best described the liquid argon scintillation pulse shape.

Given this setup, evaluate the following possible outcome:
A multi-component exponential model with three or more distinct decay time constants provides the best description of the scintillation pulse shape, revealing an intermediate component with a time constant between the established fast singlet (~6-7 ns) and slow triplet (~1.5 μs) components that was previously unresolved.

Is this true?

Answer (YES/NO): NO